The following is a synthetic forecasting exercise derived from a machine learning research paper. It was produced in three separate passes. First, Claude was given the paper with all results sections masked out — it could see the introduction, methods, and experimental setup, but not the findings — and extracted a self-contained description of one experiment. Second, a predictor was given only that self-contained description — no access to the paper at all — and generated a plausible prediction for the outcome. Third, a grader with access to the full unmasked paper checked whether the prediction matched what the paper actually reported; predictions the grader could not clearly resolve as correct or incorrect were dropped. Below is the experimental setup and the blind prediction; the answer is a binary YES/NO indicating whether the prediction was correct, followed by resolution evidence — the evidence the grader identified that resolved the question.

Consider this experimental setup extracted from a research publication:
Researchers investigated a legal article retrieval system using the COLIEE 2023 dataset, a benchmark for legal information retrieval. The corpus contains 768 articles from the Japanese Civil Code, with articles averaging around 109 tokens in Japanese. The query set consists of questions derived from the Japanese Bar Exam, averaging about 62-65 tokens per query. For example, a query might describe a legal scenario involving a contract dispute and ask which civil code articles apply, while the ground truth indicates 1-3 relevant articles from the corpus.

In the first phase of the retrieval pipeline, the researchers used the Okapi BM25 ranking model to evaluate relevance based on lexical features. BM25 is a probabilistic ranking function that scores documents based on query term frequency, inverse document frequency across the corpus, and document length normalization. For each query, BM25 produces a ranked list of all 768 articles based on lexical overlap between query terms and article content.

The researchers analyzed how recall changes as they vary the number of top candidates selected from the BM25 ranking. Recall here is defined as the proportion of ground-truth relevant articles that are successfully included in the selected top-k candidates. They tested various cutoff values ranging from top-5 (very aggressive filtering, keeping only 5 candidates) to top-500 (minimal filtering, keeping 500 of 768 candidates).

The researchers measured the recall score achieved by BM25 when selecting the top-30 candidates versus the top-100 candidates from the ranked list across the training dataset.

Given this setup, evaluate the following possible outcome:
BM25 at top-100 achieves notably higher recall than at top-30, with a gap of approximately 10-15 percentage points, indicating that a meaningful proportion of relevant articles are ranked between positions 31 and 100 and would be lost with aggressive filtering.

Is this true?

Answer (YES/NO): NO